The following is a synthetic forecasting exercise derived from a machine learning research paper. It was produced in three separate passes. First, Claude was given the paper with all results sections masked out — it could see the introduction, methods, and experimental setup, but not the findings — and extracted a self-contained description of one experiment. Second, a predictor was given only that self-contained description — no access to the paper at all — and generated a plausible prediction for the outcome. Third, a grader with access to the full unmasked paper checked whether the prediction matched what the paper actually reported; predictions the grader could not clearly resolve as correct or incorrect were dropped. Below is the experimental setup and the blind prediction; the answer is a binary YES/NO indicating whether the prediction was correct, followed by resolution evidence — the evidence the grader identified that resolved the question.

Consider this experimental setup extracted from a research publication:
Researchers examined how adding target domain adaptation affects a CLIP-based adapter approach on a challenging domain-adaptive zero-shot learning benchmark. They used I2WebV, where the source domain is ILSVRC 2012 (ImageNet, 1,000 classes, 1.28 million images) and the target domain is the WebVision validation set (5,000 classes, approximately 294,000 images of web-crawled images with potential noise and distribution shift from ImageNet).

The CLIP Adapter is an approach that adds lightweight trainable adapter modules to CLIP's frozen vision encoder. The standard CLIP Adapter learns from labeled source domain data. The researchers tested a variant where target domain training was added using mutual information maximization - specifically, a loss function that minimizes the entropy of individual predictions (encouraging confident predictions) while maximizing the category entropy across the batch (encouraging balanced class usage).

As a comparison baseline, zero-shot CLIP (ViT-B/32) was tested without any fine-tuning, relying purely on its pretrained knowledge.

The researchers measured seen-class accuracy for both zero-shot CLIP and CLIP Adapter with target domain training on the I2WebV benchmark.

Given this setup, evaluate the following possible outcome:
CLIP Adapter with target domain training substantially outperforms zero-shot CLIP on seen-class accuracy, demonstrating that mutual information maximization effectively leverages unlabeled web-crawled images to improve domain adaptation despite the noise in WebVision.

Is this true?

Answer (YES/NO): YES